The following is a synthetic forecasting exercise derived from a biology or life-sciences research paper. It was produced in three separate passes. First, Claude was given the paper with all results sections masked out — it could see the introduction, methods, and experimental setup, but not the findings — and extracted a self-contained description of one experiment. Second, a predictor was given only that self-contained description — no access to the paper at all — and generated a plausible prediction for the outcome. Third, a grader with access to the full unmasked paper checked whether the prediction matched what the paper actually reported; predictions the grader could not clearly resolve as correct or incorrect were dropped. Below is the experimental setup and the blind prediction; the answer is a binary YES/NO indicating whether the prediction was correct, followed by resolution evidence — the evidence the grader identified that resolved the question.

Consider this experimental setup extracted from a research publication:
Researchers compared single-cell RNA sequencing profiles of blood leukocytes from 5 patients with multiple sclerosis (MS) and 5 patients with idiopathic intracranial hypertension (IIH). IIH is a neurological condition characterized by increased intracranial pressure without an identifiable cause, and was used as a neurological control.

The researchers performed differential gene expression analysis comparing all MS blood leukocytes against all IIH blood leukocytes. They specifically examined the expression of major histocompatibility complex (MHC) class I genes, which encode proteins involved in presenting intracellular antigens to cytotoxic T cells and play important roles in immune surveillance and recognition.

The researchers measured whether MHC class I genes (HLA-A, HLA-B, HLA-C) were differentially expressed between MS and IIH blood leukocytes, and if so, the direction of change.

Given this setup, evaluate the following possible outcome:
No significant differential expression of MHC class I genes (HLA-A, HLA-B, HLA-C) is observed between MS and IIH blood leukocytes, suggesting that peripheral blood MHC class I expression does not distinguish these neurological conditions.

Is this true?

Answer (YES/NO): NO